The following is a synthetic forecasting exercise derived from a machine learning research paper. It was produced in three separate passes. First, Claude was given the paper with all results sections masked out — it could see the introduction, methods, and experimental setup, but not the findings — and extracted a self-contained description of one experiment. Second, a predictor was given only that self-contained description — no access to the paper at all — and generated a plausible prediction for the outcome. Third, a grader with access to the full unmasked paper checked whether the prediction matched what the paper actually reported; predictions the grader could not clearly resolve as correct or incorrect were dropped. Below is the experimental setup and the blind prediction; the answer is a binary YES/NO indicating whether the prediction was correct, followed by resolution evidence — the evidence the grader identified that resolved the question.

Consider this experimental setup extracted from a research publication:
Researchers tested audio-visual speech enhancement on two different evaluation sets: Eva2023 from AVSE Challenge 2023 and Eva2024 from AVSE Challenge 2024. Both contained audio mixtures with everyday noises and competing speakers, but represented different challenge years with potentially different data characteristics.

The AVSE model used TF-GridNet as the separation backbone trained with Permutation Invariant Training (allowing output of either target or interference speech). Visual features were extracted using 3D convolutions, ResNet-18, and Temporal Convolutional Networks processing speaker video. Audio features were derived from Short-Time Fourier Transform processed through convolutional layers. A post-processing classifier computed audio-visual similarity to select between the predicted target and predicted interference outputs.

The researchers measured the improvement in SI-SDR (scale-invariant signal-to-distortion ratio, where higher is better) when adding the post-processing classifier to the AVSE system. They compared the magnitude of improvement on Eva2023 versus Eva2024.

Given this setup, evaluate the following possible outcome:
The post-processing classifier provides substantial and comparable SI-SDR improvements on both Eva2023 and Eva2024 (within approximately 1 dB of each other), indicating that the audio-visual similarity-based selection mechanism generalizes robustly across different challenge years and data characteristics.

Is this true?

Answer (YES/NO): YES